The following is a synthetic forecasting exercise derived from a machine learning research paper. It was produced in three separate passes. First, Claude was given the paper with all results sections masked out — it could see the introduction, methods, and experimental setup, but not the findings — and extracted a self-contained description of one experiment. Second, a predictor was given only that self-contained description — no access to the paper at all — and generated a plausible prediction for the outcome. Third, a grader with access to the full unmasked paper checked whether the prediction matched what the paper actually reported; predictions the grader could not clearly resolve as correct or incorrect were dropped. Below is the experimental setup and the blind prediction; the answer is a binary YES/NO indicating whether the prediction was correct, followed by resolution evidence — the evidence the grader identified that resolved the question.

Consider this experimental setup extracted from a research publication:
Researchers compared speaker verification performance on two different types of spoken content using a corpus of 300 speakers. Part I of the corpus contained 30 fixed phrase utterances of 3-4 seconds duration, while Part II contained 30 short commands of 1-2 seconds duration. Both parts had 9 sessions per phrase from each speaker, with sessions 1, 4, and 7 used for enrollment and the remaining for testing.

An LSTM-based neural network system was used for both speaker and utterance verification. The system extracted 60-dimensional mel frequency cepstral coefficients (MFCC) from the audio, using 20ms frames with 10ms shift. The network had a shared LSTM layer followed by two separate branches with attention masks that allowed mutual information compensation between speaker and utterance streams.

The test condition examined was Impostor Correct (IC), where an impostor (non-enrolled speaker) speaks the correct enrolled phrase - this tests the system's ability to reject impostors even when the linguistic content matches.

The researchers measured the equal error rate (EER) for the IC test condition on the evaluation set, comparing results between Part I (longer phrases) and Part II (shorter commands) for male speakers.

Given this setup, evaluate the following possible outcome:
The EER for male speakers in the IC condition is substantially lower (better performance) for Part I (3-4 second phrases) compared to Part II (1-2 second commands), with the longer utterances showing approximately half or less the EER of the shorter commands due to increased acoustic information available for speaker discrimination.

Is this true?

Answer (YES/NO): YES